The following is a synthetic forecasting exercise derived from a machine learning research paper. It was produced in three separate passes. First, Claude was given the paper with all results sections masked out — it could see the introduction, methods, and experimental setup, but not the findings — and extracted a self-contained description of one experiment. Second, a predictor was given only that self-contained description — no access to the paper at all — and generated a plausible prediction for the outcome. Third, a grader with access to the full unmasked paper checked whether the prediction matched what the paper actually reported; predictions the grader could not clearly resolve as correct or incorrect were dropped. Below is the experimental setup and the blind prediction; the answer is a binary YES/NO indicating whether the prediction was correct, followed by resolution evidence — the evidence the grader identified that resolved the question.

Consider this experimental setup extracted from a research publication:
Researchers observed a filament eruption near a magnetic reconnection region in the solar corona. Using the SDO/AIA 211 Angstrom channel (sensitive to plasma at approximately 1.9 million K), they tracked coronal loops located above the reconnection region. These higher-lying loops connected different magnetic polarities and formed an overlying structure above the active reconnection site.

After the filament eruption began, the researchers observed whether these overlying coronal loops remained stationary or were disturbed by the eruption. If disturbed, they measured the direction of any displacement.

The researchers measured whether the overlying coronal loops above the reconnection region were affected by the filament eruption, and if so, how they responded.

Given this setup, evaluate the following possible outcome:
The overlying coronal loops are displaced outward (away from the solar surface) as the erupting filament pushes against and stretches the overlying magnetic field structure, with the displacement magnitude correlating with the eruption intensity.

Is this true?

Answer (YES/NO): YES